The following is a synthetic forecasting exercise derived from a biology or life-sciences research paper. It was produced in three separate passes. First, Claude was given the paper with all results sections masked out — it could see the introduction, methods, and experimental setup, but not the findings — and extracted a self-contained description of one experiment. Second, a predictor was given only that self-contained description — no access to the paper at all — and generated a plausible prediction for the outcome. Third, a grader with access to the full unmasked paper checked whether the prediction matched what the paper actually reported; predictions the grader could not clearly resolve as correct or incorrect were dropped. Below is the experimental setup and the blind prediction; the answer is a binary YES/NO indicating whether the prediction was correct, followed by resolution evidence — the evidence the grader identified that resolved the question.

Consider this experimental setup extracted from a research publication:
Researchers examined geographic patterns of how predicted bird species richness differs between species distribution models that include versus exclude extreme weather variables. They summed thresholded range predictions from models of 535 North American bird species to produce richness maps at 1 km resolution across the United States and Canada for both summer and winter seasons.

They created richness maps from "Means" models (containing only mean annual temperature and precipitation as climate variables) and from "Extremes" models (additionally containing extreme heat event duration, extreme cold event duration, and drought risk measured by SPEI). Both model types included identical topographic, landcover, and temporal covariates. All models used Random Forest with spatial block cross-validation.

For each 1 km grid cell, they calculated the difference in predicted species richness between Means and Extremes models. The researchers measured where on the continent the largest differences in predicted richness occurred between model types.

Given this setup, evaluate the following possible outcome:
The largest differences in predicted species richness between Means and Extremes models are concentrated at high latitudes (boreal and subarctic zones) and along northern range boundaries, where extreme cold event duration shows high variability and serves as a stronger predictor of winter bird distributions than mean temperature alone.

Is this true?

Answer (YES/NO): NO